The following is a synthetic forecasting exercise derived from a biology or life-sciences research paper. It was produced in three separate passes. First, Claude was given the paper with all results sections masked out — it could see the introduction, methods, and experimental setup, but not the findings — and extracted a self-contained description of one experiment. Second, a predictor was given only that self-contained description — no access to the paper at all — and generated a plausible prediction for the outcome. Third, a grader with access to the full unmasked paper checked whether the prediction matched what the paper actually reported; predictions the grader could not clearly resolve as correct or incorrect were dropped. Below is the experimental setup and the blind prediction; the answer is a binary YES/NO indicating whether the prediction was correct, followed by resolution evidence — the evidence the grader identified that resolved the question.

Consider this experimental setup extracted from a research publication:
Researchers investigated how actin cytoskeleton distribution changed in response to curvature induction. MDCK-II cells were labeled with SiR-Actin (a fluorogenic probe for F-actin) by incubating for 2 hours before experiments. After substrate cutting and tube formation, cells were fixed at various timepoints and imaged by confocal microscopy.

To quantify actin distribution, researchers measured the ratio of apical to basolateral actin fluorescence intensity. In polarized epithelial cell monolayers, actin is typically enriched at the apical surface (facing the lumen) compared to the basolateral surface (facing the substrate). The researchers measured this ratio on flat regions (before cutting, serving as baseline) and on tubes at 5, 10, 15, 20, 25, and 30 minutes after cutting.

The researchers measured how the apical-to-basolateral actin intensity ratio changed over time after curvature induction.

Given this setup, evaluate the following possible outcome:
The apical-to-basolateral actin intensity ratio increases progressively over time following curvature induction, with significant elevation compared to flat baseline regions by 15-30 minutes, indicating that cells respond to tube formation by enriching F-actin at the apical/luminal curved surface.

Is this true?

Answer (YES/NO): NO